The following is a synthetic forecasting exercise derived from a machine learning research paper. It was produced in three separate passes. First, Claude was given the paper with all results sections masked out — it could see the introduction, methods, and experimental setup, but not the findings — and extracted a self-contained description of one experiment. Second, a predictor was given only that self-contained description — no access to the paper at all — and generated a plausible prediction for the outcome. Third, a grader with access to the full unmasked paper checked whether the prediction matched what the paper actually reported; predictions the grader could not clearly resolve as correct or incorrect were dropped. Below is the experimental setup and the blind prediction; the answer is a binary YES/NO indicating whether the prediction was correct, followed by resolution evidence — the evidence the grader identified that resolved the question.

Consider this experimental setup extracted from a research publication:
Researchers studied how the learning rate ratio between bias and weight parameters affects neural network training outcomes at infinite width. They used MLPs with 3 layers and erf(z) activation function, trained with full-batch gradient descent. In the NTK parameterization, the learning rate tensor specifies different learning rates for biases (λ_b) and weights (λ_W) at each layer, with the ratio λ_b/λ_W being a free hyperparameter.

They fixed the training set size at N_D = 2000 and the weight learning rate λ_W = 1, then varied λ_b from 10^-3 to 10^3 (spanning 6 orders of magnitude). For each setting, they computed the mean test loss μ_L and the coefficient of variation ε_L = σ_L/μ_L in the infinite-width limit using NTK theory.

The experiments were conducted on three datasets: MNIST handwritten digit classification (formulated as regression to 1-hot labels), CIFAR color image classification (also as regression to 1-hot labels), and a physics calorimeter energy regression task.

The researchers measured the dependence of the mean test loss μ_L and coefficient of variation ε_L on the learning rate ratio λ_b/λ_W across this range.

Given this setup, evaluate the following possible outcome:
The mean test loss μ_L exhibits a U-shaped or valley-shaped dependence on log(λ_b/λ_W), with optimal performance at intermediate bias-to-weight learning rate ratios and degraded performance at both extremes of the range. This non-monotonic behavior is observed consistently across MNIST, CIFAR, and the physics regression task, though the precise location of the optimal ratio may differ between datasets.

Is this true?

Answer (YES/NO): NO